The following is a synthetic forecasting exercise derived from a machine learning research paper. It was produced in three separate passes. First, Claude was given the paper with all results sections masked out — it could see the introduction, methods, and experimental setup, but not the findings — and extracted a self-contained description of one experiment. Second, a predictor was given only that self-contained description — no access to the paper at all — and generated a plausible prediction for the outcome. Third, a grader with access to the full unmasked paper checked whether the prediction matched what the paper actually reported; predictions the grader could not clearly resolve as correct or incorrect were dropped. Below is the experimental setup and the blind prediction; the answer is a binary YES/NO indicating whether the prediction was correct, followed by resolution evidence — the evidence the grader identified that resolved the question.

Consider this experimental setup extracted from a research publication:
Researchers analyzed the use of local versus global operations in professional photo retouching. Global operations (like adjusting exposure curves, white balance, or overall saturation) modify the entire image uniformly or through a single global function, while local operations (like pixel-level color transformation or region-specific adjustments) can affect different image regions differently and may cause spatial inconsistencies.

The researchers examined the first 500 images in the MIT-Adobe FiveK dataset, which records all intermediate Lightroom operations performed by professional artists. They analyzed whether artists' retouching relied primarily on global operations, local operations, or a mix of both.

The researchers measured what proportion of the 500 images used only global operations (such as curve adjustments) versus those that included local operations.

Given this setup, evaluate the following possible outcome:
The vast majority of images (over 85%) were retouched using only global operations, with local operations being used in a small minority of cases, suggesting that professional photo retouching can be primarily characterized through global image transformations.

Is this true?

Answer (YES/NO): NO